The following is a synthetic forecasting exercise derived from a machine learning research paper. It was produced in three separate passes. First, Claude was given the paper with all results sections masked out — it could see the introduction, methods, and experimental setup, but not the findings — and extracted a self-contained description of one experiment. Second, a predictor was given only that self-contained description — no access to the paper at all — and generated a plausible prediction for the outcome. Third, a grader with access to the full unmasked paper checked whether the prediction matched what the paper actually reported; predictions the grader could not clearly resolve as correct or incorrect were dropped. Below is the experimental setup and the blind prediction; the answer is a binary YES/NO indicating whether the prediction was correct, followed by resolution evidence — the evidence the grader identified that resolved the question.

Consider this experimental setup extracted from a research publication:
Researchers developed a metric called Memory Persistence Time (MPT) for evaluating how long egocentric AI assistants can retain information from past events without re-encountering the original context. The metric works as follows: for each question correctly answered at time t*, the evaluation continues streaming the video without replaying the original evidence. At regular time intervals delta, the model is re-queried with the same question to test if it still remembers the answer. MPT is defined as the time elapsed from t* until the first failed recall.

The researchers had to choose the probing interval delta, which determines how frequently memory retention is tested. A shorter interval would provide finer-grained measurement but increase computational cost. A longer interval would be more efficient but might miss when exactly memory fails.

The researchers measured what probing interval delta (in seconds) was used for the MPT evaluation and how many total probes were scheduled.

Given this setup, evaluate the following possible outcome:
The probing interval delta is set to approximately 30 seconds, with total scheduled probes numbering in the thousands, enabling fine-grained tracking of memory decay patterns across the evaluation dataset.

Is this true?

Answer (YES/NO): NO